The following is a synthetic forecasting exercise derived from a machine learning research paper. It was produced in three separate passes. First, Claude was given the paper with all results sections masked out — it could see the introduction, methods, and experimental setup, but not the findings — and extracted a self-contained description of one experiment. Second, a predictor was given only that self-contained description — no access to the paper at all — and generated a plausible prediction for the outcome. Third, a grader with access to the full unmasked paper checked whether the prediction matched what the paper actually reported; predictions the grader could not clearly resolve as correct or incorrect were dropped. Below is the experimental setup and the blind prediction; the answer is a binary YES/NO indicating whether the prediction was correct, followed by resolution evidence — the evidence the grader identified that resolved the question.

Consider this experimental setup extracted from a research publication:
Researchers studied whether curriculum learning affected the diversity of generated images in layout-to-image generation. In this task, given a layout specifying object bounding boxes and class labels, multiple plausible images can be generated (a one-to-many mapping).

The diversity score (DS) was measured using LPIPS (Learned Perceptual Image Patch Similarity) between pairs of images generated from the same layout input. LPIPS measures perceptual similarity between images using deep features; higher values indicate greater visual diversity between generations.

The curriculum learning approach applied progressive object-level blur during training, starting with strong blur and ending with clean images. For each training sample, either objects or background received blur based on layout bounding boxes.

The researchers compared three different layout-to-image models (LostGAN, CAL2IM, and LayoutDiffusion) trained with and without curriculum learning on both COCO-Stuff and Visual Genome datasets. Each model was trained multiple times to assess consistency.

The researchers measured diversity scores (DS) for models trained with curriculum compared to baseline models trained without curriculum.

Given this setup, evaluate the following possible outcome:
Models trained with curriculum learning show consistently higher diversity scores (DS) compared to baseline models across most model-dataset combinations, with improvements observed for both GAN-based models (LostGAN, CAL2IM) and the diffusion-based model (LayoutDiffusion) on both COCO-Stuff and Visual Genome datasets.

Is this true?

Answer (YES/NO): NO